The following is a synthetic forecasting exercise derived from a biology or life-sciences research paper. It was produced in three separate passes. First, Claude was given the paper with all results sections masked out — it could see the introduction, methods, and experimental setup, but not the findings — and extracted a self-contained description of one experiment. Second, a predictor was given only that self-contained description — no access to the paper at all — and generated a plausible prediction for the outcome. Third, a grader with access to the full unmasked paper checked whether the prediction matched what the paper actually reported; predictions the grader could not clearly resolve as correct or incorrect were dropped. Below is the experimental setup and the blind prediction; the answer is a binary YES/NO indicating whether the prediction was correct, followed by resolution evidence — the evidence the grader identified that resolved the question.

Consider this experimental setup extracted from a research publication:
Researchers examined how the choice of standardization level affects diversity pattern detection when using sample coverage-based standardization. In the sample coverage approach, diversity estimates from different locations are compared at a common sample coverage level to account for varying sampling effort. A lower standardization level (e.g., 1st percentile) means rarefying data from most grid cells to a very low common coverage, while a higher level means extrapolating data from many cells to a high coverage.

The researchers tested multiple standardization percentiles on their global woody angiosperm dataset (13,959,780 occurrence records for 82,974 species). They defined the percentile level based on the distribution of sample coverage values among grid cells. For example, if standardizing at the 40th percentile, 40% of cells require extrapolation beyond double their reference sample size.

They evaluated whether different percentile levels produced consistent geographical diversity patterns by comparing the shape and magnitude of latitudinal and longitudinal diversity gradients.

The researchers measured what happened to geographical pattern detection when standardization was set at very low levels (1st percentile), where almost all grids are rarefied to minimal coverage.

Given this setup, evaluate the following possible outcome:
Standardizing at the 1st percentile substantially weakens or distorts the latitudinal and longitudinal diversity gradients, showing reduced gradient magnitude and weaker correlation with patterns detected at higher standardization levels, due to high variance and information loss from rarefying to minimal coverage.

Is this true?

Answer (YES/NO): YES